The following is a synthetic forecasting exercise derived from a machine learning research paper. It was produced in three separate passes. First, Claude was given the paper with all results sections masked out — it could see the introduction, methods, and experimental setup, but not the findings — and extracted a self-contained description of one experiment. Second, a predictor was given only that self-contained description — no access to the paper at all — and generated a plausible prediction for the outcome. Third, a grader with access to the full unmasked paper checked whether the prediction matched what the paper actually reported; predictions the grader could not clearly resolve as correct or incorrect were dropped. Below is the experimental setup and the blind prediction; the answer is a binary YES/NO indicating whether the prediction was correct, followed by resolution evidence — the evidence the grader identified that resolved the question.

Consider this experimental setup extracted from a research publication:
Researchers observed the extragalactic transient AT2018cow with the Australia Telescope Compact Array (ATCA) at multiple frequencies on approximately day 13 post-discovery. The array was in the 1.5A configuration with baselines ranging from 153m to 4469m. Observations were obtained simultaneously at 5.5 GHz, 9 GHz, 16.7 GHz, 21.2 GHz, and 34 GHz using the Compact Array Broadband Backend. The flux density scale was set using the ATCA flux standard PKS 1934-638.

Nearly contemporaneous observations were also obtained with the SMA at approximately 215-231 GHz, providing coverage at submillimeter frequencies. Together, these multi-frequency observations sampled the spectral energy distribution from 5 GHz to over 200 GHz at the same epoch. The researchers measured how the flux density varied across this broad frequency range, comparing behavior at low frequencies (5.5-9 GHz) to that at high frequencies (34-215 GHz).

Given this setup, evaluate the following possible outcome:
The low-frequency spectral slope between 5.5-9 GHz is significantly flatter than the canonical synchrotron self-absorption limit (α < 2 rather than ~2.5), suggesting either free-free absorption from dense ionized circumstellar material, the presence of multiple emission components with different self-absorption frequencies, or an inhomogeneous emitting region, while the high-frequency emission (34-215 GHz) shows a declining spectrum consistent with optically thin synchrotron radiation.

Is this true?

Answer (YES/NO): NO